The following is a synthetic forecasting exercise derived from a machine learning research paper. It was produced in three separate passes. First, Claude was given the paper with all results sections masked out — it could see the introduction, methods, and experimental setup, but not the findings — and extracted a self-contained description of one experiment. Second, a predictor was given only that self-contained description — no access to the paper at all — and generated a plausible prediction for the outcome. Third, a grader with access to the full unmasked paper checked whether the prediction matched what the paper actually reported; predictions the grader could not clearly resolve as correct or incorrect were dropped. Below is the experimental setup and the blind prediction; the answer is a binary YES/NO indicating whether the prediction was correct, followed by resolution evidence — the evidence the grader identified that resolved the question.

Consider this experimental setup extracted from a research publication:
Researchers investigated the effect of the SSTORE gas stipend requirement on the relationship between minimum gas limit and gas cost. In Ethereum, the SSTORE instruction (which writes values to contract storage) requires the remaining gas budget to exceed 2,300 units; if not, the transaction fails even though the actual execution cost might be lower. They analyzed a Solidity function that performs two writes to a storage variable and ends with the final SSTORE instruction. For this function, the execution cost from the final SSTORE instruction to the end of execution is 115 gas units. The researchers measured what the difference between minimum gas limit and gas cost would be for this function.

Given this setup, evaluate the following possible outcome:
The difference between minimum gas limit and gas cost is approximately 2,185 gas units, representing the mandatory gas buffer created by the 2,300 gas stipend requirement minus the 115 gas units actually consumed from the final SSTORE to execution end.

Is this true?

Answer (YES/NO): NO